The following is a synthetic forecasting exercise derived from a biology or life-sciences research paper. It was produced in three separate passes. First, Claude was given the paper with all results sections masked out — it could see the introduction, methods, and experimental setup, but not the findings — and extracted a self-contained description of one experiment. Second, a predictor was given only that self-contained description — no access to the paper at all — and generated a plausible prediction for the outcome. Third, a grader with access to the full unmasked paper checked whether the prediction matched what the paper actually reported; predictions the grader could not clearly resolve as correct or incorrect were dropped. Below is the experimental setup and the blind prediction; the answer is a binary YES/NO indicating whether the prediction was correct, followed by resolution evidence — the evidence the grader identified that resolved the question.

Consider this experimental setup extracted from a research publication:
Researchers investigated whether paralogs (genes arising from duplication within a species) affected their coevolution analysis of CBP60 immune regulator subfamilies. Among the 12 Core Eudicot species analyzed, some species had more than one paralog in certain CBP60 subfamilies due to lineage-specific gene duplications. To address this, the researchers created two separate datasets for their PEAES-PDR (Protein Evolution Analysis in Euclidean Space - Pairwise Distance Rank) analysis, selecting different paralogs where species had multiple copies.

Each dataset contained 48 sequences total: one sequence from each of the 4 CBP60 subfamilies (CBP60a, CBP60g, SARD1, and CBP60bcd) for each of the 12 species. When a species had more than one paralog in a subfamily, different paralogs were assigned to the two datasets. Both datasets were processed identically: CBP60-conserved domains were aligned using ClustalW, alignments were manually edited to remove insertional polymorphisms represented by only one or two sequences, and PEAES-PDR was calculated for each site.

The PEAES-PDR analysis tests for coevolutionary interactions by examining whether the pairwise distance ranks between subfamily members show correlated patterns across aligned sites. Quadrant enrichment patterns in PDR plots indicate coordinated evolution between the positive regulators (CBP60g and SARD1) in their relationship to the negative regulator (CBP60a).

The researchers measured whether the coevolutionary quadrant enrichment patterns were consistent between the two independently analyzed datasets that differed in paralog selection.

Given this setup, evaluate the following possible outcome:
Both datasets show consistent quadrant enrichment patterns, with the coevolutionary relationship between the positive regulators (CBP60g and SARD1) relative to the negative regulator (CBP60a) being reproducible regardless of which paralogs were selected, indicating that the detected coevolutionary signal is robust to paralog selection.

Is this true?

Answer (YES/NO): YES